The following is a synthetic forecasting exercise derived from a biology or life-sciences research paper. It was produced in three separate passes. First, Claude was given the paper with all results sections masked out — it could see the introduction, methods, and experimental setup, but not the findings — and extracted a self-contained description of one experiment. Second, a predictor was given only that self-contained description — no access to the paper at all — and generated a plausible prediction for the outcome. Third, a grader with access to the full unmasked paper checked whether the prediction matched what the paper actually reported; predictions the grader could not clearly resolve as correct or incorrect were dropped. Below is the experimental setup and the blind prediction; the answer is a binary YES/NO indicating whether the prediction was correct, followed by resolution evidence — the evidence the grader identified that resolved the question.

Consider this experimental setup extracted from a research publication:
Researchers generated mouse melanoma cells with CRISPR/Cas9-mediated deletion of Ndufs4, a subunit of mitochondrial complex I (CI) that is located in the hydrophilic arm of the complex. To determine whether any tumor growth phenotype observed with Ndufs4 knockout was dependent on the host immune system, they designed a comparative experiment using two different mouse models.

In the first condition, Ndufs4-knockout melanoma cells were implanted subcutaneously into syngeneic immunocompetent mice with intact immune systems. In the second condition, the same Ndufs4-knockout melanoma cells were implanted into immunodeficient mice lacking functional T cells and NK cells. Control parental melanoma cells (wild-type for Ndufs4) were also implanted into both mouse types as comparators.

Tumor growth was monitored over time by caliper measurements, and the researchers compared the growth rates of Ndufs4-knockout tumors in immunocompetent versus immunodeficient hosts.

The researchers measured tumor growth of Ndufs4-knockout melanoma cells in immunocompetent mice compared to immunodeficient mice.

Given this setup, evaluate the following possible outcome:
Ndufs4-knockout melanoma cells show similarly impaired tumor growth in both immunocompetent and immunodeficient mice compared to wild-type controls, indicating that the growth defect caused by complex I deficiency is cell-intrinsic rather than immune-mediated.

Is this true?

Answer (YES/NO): NO